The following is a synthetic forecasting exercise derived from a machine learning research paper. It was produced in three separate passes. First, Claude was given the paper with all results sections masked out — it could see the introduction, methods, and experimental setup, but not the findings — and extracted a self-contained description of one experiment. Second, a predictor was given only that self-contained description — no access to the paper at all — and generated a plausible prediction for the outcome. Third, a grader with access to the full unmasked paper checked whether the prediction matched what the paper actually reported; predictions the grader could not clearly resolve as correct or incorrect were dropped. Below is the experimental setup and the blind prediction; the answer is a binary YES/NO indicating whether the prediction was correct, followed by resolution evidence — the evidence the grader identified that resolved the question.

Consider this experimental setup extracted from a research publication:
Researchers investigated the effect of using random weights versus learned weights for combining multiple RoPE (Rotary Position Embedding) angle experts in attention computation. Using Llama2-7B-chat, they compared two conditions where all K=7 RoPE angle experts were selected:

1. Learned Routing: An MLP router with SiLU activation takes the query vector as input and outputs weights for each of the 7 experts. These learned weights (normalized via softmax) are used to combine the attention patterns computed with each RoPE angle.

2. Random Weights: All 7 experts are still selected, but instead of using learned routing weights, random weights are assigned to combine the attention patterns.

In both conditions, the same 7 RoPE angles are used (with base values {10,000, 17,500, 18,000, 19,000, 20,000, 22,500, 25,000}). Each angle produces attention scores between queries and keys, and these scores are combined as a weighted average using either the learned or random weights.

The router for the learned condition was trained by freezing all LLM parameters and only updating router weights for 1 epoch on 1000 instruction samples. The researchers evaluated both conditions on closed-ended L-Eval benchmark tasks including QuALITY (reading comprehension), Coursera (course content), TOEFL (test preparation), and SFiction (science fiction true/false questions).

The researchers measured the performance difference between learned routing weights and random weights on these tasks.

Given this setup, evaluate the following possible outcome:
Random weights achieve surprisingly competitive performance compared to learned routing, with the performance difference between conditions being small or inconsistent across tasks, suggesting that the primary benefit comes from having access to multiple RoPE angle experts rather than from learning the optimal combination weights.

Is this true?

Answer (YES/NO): NO